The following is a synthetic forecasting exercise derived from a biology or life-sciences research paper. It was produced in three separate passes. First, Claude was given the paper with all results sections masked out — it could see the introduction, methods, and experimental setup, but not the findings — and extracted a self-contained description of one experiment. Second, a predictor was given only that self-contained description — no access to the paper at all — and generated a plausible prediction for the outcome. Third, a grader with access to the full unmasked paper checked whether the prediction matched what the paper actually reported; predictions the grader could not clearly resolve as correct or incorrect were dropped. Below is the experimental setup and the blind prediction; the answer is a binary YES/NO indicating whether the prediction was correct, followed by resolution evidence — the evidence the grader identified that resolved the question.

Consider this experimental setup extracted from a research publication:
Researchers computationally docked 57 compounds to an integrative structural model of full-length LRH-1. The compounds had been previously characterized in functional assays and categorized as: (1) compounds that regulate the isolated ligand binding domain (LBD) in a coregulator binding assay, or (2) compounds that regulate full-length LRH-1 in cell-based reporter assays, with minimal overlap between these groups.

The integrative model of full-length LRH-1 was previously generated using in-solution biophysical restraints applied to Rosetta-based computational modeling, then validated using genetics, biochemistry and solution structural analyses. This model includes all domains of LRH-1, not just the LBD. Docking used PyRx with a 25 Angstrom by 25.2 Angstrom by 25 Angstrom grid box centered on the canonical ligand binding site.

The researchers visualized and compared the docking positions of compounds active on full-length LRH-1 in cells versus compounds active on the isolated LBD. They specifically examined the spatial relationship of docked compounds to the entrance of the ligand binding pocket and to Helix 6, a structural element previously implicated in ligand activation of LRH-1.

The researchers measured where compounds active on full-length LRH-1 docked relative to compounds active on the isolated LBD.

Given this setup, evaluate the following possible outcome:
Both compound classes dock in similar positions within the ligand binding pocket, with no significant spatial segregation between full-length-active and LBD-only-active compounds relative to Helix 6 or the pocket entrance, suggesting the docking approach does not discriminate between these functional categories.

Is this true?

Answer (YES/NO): NO